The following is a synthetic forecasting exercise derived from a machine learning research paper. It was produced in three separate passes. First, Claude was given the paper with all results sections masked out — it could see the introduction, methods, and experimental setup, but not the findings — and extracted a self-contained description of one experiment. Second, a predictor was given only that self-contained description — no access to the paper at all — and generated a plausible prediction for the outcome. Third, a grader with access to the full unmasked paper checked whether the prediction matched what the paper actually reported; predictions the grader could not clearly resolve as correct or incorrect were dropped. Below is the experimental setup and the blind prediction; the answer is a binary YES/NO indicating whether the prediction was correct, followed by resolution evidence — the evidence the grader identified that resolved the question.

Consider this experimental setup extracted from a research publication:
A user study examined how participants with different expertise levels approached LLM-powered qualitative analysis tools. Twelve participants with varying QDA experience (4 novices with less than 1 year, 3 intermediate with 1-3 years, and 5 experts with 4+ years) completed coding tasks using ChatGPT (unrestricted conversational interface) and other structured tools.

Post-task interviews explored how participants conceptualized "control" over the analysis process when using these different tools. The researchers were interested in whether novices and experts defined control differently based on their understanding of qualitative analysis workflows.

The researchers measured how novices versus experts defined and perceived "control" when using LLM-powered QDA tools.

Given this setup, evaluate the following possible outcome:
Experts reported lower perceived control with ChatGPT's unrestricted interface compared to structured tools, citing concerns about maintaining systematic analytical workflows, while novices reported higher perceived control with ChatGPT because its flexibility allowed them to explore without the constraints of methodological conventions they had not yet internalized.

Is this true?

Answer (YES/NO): NO